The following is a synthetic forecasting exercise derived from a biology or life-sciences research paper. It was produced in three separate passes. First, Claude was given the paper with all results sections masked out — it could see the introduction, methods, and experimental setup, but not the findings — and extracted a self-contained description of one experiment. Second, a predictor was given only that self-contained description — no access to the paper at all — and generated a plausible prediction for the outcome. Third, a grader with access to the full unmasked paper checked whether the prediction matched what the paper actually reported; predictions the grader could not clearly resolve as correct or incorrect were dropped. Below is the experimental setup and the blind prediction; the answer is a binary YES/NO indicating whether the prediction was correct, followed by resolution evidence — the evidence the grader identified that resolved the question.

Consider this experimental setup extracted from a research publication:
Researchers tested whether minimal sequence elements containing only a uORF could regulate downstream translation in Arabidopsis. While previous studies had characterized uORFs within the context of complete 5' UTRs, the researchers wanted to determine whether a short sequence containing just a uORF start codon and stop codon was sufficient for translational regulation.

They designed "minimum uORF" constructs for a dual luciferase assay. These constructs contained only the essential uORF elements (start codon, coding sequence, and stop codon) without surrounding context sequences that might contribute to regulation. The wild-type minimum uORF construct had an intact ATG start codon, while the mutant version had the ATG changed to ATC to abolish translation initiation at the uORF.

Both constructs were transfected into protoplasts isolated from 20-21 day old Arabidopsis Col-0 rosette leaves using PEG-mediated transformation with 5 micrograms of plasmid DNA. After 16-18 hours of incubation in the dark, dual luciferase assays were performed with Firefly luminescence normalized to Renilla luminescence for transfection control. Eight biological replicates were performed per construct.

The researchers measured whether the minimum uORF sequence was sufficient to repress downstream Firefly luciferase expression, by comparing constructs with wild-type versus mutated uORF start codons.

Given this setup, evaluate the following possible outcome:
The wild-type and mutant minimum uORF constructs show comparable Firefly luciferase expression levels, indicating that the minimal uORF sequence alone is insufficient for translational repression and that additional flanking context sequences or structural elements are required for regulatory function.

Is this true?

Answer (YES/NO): NO